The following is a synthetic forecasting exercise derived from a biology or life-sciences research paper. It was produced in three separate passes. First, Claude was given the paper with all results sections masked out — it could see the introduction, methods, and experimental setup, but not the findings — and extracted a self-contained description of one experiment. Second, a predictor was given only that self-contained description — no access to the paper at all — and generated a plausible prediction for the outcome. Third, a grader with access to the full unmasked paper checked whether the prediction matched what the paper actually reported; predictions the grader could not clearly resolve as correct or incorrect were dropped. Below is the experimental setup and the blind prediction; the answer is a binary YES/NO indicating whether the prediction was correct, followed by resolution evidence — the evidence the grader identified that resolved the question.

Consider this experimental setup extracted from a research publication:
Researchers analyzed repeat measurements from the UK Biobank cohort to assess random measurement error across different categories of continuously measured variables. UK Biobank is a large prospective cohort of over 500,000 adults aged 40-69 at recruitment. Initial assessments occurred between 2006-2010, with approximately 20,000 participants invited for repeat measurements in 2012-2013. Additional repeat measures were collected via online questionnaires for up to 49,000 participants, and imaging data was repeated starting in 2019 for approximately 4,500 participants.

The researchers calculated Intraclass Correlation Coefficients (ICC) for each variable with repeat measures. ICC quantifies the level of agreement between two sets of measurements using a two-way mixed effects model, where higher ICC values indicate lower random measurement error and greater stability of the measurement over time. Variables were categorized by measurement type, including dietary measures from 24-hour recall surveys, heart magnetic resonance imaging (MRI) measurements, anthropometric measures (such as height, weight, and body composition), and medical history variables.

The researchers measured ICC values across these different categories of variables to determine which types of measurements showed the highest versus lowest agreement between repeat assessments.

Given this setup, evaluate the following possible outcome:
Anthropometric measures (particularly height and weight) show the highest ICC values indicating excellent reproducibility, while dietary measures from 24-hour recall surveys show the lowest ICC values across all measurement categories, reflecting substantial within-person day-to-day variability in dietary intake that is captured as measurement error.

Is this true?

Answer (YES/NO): YES